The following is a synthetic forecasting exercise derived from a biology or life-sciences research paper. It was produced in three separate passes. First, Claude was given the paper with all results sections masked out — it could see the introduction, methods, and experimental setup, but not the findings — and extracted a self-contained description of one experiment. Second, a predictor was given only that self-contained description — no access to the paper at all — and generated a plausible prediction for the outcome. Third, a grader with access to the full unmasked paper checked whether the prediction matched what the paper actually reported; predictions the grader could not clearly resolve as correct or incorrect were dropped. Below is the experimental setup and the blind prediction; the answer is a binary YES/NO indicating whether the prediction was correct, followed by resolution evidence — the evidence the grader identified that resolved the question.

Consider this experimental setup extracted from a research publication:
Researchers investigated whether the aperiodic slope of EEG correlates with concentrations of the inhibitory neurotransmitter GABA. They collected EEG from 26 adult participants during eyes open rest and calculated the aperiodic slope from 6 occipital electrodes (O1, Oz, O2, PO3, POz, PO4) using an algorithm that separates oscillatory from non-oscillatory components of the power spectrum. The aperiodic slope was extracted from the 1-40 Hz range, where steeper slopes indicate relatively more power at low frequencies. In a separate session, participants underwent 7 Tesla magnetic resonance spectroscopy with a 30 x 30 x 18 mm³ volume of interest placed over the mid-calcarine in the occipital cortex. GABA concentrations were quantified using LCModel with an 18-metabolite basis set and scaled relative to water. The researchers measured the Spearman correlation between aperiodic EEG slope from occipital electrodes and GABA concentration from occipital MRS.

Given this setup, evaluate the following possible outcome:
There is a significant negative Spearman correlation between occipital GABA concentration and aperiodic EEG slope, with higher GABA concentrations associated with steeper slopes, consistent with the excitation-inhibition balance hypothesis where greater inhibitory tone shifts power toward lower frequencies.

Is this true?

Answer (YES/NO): NO